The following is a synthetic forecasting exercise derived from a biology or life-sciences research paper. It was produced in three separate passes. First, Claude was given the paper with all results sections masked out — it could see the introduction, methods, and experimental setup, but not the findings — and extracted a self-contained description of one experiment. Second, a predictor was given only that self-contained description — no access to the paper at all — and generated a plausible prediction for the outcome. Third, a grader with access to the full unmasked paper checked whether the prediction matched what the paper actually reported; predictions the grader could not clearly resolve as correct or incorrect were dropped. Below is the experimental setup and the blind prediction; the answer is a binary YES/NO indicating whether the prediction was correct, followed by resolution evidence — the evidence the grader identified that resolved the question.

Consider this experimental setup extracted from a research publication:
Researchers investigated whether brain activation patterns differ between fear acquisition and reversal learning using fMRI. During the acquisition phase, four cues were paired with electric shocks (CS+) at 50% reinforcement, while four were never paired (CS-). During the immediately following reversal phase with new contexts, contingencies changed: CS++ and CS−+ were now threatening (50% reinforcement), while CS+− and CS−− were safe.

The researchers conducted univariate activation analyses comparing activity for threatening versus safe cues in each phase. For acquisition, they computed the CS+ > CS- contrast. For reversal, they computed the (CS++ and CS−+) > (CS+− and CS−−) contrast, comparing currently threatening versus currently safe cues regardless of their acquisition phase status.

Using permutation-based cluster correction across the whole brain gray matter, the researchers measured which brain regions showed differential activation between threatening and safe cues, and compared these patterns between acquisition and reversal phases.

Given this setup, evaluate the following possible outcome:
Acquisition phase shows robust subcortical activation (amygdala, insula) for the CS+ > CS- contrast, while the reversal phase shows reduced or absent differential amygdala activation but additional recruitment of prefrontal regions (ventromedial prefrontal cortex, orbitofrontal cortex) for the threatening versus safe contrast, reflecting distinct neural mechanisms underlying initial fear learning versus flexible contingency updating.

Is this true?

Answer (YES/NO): NO